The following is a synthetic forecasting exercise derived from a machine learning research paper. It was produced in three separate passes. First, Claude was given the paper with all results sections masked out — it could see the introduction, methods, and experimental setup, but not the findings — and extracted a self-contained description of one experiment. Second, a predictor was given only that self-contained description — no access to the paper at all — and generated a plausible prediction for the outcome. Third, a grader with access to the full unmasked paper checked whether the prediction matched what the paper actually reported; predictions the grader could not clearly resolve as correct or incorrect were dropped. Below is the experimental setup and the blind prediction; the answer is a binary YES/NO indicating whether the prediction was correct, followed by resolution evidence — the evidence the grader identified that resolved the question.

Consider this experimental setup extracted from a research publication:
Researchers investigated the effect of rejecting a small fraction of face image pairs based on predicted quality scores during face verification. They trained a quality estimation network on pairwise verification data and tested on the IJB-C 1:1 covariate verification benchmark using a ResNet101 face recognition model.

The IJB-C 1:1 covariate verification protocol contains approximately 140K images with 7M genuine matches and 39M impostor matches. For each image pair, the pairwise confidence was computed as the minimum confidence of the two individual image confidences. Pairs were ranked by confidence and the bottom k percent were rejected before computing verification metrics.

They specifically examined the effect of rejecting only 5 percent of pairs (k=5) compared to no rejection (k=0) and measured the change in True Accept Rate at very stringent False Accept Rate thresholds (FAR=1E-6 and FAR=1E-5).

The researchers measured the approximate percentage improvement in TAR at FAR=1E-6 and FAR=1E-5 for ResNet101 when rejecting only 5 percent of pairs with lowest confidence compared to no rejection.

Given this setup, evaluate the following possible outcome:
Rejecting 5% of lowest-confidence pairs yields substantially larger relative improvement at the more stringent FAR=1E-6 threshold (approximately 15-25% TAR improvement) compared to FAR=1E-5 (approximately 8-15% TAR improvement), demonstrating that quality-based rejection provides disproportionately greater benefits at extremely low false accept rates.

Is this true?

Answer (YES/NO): NO